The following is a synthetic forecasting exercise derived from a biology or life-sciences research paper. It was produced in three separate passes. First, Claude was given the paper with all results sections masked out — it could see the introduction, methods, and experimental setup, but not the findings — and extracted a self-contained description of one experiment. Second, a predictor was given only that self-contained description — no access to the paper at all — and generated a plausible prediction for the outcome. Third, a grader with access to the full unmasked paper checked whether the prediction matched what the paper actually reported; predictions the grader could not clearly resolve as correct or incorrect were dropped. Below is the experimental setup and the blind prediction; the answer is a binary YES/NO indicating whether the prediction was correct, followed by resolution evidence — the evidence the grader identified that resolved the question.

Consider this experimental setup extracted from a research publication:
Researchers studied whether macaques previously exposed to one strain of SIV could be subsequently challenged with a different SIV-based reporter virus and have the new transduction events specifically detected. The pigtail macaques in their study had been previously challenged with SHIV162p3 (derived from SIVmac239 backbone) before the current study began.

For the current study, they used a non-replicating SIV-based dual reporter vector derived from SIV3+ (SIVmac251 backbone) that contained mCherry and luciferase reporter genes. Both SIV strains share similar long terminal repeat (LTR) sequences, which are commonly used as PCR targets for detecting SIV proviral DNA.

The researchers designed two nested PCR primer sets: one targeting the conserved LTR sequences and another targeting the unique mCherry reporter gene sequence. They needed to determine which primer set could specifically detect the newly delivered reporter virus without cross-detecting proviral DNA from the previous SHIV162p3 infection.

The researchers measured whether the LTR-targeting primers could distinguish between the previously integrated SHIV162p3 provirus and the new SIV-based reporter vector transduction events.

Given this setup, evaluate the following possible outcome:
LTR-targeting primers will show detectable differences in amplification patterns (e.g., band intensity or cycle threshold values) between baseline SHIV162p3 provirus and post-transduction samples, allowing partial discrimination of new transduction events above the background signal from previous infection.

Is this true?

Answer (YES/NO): NO